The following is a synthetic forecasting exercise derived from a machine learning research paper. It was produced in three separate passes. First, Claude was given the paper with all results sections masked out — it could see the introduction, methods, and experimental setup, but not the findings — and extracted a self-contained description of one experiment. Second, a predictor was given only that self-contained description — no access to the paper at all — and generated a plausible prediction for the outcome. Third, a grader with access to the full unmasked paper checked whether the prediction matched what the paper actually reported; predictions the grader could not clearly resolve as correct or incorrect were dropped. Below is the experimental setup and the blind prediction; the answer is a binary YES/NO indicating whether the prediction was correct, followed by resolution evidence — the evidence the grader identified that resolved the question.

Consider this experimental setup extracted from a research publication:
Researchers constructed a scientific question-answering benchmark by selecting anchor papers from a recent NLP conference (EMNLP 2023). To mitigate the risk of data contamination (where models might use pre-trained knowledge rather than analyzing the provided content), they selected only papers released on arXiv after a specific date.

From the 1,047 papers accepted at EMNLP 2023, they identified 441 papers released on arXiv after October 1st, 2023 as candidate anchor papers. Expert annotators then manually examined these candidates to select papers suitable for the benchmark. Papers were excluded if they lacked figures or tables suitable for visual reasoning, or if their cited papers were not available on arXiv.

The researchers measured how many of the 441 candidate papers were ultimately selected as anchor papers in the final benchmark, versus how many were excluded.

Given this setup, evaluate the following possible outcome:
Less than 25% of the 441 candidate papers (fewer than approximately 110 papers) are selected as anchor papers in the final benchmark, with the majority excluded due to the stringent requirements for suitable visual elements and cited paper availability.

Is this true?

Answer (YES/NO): YES